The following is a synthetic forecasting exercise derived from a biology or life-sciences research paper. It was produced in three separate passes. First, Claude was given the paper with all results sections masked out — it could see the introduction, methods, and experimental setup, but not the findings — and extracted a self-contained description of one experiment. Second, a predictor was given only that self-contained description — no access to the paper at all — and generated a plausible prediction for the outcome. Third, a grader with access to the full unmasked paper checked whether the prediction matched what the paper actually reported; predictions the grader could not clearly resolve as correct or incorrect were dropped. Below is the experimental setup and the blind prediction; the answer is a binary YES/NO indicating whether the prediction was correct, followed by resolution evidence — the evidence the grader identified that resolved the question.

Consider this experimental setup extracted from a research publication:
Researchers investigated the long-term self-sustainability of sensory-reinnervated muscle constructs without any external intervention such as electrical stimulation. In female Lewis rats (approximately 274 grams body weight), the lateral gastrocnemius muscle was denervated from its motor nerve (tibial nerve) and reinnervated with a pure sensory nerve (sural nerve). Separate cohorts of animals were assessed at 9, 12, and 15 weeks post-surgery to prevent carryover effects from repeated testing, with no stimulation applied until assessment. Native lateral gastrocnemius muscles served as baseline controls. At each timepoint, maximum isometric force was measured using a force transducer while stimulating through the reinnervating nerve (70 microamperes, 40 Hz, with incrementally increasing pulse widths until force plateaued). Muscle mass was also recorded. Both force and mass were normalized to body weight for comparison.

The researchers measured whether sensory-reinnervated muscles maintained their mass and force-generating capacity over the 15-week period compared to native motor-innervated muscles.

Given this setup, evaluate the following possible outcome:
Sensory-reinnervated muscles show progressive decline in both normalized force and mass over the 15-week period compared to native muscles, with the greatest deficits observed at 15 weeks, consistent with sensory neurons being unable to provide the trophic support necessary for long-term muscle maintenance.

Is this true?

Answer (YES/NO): NO